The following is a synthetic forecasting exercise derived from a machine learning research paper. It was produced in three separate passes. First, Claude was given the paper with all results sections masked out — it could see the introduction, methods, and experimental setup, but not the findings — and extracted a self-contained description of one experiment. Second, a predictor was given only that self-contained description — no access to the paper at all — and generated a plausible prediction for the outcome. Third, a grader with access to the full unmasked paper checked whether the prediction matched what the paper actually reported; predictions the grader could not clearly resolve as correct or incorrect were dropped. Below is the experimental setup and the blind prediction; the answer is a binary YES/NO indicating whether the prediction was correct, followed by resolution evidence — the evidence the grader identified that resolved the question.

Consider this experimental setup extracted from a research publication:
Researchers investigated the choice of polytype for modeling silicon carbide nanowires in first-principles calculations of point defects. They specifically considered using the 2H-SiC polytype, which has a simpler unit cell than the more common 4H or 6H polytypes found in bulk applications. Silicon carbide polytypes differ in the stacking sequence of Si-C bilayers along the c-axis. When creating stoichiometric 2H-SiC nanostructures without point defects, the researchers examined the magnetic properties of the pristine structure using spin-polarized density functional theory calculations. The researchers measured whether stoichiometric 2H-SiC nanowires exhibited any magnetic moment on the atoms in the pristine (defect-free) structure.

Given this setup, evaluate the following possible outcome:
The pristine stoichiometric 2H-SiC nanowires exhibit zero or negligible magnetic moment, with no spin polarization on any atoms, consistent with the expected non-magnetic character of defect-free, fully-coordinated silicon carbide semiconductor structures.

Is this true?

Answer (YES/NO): YES